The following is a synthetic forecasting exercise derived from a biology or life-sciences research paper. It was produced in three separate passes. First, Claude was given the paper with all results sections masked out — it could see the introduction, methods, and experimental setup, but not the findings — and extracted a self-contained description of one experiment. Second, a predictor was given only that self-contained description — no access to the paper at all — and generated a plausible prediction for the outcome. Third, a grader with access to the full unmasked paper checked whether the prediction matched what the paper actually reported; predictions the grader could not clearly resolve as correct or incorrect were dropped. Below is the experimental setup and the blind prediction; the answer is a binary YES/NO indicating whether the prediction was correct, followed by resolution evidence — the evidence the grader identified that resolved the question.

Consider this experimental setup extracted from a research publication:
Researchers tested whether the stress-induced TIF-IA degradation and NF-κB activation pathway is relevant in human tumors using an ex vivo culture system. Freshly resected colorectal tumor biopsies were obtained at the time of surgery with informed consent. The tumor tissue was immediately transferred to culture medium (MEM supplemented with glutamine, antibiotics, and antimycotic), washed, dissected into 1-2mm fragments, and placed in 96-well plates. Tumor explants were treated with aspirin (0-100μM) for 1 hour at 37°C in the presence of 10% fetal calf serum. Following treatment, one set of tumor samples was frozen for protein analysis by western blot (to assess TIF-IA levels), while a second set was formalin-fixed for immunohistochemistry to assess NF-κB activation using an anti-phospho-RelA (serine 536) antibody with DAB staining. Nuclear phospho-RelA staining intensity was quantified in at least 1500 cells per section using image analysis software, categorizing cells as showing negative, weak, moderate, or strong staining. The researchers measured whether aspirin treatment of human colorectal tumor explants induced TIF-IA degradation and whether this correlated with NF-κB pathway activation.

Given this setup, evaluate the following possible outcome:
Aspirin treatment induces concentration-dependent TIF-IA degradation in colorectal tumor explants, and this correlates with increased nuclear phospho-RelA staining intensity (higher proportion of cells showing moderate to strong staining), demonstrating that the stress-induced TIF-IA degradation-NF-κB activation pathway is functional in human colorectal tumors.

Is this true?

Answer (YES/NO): YES